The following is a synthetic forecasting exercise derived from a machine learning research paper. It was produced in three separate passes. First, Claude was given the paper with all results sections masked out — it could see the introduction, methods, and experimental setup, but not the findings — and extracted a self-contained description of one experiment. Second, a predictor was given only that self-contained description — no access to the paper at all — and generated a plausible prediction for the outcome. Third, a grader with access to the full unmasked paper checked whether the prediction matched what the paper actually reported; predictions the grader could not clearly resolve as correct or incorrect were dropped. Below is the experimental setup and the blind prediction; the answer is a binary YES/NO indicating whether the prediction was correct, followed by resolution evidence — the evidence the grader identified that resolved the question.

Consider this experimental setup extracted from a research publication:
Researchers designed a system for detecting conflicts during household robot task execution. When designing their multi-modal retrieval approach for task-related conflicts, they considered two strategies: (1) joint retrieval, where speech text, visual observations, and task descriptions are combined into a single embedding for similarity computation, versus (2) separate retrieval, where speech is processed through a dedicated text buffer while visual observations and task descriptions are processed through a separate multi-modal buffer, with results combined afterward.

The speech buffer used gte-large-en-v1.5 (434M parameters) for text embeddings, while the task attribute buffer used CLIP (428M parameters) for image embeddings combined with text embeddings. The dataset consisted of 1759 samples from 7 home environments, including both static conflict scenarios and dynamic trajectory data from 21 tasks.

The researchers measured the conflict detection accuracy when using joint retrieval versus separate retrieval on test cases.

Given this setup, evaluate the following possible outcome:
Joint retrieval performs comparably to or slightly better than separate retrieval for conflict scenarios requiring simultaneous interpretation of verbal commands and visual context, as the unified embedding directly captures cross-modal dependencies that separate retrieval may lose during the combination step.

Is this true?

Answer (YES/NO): NO